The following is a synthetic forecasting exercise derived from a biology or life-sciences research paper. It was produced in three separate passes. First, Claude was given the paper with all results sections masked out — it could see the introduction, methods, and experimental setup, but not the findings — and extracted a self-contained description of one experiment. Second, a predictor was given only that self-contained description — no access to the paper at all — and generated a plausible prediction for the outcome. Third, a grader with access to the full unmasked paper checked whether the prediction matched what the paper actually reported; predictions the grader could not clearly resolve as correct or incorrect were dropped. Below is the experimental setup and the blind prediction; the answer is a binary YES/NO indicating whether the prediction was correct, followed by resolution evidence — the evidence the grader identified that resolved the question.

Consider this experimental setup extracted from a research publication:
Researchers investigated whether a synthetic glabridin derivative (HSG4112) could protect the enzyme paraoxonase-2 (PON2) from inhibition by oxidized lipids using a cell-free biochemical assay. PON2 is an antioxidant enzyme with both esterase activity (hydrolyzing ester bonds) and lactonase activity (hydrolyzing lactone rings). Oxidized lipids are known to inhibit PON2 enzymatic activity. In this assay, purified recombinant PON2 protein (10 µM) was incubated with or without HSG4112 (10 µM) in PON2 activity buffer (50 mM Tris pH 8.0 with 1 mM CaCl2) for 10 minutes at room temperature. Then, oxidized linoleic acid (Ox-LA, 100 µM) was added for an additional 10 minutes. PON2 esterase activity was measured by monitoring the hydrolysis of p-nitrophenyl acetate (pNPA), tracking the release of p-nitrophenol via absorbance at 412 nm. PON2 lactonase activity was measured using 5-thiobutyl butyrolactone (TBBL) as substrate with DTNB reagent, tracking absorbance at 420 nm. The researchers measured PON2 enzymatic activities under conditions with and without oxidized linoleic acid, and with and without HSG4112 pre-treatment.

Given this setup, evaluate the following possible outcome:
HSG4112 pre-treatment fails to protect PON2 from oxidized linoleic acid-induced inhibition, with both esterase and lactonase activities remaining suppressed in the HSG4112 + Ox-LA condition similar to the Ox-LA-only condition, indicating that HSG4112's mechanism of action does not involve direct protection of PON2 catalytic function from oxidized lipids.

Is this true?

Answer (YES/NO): NO